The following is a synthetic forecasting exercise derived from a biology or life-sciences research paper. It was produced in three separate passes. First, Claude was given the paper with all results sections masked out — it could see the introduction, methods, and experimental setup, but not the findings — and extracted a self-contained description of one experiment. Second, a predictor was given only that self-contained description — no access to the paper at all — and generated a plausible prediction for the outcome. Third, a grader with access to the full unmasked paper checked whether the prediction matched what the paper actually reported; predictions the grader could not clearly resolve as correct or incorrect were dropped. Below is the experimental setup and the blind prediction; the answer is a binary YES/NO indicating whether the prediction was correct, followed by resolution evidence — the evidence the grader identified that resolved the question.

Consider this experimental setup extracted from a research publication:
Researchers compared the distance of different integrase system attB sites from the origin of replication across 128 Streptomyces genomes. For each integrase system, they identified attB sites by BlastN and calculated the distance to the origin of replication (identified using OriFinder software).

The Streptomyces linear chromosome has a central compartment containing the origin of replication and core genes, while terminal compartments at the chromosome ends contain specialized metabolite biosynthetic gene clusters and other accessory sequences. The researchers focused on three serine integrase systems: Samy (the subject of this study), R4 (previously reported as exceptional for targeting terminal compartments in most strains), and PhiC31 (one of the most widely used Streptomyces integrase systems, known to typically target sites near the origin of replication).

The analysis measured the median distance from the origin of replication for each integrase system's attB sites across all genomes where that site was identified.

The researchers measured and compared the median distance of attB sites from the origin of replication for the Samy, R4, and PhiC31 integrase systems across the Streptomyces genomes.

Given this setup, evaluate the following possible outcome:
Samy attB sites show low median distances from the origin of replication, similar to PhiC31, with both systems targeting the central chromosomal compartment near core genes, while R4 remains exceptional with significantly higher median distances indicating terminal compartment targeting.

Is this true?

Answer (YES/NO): NO